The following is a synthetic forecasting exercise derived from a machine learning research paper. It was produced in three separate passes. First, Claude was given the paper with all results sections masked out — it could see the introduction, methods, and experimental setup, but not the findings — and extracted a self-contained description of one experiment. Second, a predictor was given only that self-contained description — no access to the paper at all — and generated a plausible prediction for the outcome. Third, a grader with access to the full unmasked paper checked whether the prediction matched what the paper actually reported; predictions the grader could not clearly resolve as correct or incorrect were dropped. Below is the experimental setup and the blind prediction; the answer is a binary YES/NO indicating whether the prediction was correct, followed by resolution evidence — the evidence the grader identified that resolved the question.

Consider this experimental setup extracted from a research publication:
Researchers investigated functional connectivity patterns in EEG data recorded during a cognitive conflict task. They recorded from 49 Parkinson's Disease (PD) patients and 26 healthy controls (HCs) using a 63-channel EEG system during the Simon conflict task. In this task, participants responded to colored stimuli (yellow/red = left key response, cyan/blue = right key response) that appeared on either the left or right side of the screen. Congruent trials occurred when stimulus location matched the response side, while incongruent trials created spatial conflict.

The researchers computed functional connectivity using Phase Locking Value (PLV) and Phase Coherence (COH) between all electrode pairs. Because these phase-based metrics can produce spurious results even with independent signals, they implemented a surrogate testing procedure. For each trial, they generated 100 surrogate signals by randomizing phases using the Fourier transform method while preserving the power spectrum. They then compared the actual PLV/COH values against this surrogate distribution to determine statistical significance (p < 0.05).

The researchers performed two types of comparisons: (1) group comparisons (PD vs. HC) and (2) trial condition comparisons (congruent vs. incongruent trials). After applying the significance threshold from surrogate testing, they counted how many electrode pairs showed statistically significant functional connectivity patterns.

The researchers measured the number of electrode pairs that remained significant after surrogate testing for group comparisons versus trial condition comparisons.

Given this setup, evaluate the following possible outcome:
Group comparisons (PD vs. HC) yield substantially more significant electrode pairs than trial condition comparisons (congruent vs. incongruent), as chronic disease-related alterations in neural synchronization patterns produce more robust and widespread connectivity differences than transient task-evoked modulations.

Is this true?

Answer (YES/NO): YES